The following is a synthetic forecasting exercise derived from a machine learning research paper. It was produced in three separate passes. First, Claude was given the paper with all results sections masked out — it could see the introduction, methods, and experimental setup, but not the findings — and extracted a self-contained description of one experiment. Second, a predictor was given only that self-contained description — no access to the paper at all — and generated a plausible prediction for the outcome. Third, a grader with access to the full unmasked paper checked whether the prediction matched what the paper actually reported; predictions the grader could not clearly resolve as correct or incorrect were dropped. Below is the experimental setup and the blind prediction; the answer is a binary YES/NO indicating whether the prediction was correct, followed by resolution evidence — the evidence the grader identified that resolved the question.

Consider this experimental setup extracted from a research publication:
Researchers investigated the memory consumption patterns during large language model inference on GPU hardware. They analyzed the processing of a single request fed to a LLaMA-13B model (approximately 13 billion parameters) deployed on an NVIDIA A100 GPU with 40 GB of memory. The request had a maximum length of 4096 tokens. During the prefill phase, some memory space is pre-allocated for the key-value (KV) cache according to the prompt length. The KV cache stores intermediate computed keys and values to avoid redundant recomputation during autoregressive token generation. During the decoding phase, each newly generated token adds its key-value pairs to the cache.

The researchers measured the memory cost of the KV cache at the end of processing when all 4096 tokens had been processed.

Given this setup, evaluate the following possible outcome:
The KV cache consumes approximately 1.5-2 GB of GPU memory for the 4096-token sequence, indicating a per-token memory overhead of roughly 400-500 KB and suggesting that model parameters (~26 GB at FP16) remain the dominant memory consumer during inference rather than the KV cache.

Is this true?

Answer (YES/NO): NO